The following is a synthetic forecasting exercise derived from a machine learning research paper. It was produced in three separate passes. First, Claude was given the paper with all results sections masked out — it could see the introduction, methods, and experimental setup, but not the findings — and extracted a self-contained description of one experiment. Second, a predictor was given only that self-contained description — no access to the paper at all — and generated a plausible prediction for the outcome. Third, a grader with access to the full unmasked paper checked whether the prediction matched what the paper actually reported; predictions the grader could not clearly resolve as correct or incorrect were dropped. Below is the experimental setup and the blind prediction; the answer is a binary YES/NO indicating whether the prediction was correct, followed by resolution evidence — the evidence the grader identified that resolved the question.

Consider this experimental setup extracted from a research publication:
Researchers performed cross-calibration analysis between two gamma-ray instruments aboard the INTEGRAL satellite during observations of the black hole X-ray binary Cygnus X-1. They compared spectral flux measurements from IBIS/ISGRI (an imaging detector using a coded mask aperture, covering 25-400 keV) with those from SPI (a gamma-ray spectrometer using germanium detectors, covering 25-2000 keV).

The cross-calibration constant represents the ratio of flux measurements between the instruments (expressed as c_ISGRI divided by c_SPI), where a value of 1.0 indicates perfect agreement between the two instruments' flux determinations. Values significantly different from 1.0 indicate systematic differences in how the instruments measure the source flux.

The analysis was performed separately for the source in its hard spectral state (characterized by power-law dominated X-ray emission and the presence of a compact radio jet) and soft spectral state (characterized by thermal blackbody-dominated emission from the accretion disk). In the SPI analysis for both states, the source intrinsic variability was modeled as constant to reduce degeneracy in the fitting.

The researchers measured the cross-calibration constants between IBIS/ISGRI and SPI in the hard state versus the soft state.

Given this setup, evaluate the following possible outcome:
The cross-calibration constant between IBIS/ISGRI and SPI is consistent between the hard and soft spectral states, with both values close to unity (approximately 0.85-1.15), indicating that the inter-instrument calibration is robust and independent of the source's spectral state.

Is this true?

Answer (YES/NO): NO